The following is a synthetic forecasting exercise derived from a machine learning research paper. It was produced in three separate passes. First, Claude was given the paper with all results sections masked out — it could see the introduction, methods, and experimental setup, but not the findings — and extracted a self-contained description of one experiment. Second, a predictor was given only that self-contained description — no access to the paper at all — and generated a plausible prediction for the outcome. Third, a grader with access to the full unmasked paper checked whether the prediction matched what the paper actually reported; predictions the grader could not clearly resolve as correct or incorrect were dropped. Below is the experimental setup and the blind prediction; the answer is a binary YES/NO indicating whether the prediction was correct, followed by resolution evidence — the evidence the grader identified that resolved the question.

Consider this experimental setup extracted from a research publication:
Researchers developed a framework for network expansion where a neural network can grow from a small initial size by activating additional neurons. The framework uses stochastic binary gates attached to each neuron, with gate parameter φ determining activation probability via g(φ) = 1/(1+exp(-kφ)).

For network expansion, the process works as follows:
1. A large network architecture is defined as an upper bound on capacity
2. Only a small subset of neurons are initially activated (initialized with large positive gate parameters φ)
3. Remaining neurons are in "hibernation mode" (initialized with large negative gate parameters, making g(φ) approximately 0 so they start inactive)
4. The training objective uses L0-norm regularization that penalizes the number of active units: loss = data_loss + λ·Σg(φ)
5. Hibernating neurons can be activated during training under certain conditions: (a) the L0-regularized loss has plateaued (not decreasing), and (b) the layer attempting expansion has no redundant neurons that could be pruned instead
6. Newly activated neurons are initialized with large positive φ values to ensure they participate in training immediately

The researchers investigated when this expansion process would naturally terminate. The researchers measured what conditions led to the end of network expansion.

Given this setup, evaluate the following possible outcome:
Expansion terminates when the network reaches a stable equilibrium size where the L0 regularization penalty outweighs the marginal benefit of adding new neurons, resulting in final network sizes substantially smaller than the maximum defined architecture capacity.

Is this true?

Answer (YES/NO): YES